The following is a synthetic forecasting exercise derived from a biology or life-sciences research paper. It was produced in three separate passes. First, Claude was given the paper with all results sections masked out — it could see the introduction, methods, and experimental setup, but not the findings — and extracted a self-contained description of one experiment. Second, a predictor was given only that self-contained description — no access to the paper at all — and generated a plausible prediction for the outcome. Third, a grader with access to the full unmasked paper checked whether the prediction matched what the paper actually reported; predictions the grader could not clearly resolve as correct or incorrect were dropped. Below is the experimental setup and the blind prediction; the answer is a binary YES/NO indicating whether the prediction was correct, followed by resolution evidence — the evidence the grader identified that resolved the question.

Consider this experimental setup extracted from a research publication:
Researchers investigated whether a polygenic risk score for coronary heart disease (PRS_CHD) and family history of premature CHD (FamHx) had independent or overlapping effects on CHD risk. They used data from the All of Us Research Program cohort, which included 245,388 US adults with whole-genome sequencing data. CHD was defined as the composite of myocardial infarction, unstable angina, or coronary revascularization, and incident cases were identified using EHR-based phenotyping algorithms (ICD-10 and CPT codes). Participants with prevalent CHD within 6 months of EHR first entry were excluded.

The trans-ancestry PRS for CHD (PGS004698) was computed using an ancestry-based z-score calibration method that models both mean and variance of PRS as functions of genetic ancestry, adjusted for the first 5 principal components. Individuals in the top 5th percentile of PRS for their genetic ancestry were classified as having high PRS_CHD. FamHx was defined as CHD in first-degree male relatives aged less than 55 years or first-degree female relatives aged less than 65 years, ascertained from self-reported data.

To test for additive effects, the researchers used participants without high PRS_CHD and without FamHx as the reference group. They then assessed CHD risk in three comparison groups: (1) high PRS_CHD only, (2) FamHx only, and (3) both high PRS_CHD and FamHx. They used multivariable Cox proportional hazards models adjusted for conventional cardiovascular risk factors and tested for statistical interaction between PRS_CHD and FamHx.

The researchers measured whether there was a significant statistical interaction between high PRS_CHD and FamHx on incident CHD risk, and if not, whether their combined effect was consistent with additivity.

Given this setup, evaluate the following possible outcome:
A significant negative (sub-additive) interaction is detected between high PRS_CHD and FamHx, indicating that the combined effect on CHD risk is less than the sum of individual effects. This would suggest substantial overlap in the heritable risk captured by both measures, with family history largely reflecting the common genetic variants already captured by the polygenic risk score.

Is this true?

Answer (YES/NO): NO